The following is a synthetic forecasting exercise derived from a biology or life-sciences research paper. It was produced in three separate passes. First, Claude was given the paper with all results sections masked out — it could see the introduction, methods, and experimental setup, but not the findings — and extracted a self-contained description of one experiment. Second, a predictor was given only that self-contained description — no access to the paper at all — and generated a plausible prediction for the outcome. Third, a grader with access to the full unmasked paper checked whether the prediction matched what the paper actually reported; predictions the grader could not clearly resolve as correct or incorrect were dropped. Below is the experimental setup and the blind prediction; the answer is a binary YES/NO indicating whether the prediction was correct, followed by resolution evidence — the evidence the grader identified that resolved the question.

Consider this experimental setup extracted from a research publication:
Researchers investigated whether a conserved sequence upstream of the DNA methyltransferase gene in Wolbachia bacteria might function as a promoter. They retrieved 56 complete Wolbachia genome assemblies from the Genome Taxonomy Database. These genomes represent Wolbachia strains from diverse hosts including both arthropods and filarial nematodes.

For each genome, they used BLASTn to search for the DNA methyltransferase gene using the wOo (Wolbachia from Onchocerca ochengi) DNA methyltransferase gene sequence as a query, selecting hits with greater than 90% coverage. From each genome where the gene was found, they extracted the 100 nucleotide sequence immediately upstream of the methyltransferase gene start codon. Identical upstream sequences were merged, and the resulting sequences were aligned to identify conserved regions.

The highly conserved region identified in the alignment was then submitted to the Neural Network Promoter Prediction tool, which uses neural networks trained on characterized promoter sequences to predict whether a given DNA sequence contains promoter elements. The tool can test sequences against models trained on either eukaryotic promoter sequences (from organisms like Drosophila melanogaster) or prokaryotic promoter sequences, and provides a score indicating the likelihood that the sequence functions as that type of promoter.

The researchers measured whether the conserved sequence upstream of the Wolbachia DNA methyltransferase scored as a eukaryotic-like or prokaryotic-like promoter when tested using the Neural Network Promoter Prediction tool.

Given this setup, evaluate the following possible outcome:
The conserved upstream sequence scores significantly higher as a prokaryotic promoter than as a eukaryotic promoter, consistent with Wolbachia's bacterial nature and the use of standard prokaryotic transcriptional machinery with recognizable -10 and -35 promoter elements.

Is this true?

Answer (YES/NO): NO